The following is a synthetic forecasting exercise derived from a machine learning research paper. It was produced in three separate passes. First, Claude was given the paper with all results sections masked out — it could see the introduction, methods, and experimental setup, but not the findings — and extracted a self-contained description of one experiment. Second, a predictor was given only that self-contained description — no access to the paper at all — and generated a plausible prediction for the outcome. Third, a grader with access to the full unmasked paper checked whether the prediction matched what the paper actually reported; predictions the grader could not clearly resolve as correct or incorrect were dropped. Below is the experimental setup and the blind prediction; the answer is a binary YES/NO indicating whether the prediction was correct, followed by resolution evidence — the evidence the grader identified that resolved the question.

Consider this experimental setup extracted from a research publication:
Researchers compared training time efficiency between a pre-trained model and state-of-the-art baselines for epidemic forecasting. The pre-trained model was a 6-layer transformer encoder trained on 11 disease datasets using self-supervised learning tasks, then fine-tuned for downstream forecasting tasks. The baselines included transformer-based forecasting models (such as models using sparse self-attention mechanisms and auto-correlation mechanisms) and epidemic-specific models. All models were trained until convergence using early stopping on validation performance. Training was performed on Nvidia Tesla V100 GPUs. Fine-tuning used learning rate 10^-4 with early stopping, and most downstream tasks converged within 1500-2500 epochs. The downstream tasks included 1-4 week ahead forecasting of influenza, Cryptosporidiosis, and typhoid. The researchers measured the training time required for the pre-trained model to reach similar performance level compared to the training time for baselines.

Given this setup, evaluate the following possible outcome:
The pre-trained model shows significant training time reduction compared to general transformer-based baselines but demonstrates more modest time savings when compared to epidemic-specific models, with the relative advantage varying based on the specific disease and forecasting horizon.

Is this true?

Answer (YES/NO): NO